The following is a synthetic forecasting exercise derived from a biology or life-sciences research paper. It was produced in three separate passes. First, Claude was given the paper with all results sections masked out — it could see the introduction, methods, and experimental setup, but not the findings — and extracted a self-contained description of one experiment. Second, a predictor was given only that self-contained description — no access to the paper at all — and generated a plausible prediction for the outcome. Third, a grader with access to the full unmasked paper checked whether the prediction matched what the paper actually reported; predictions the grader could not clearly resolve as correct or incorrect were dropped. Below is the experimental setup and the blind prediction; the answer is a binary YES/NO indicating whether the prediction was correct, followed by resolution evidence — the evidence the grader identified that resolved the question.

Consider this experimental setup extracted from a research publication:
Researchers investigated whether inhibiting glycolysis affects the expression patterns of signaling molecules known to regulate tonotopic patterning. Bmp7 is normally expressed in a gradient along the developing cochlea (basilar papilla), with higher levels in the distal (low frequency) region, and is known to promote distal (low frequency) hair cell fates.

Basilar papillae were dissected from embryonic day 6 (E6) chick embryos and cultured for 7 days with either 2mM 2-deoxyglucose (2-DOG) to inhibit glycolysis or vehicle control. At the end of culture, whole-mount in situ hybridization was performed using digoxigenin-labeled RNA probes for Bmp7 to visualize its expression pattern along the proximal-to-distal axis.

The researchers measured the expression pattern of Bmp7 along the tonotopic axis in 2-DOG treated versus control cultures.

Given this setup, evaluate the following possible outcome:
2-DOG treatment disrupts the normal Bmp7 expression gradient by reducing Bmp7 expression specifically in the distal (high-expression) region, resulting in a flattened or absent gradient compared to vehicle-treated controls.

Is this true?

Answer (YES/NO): NO